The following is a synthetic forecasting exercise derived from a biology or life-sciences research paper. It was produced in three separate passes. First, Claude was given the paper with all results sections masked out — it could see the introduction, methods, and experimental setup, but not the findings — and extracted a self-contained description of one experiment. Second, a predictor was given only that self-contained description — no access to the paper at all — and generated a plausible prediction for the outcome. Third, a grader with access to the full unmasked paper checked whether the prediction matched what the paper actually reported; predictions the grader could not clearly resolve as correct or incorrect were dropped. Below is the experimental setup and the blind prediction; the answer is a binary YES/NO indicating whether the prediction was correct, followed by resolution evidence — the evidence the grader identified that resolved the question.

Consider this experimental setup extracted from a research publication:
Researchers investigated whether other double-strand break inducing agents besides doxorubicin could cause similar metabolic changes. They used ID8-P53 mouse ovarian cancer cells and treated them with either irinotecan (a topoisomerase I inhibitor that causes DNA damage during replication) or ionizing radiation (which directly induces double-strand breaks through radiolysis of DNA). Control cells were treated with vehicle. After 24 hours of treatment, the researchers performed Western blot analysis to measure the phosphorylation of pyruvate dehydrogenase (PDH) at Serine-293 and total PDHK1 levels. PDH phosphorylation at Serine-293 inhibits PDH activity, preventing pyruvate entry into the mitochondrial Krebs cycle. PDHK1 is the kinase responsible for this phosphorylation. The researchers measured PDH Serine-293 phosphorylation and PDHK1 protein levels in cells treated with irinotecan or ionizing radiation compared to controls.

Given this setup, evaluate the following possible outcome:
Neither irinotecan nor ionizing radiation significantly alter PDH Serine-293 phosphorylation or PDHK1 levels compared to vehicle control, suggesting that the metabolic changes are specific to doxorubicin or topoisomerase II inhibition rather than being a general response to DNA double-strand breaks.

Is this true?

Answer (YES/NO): NO